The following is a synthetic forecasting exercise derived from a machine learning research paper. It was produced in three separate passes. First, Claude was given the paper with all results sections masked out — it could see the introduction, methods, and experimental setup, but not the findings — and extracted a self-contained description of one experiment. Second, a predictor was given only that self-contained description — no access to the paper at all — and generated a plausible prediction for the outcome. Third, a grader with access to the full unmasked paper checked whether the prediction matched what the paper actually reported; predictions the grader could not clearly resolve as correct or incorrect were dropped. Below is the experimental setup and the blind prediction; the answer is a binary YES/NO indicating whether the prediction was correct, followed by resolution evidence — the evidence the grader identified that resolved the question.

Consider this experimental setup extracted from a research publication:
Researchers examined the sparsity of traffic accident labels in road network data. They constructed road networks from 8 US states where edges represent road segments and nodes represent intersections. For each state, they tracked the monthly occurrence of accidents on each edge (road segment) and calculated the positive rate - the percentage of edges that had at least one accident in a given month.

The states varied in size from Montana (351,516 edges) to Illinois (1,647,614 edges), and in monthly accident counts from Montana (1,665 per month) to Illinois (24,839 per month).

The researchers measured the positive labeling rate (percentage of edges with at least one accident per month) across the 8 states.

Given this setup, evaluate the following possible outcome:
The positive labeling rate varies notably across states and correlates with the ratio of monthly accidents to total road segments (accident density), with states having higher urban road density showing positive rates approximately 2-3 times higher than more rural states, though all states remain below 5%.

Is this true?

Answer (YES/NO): NO